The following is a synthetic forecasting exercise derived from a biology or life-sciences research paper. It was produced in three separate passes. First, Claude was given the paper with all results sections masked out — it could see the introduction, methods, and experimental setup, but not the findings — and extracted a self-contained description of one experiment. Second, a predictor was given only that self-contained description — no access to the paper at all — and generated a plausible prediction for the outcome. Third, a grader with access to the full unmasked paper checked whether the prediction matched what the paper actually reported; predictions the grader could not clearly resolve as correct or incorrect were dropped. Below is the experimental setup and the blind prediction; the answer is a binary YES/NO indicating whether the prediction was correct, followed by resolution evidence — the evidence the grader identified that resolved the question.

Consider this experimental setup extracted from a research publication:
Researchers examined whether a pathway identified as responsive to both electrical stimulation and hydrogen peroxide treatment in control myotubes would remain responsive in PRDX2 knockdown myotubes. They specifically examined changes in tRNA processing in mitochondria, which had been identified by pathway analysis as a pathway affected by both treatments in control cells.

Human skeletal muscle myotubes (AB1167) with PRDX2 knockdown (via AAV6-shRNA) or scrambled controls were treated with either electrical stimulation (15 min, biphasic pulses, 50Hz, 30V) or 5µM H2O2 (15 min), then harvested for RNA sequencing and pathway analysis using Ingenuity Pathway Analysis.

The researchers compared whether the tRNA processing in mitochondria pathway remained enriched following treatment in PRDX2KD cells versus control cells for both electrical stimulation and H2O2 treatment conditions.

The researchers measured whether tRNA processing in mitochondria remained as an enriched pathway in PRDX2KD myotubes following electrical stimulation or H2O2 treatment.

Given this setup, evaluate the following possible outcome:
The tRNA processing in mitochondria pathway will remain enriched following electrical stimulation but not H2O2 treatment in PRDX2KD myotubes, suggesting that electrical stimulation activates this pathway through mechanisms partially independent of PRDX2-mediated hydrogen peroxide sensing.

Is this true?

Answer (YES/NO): NO